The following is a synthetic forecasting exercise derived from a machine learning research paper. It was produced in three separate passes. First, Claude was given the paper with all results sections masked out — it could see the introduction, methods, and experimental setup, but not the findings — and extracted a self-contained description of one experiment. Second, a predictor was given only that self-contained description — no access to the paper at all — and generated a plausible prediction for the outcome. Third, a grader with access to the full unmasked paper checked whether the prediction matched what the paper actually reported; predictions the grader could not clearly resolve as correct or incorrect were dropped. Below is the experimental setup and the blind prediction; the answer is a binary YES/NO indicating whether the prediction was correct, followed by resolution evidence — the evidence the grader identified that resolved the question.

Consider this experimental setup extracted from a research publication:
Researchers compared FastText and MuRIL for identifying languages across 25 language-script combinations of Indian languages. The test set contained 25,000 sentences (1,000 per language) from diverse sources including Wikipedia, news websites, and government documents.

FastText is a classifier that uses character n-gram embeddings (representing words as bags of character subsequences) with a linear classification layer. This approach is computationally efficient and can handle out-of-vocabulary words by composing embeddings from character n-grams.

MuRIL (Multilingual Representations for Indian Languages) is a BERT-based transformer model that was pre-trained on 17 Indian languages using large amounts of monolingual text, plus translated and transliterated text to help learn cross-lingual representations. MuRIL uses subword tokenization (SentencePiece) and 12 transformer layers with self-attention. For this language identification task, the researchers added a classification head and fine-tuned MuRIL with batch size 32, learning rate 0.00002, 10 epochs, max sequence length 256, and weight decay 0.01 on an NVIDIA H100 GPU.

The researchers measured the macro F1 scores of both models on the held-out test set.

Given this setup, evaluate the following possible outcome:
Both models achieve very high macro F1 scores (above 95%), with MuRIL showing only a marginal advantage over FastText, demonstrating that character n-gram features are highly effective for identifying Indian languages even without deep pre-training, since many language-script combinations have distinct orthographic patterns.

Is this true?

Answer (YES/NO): NO